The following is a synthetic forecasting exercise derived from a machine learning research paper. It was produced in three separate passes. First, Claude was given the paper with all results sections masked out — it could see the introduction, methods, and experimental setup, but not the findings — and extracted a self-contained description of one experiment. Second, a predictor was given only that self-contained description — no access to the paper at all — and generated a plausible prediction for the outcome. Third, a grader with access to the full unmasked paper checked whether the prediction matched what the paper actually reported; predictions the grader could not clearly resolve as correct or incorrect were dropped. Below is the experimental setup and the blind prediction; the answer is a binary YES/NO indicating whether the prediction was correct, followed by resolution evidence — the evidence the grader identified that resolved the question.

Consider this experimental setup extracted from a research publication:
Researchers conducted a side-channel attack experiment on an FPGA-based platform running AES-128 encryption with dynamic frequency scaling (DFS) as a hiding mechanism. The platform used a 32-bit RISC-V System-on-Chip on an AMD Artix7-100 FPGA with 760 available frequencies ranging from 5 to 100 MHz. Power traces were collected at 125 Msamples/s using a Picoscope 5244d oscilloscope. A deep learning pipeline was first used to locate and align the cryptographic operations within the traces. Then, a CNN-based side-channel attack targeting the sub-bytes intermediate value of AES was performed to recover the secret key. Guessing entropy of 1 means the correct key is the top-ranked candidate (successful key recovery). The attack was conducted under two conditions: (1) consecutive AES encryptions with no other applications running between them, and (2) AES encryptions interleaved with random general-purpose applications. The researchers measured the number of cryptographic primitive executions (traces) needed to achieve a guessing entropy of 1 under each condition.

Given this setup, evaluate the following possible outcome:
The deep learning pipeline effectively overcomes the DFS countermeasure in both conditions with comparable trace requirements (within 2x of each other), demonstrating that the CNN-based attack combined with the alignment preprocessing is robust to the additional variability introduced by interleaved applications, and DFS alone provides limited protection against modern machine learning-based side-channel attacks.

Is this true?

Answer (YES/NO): NO